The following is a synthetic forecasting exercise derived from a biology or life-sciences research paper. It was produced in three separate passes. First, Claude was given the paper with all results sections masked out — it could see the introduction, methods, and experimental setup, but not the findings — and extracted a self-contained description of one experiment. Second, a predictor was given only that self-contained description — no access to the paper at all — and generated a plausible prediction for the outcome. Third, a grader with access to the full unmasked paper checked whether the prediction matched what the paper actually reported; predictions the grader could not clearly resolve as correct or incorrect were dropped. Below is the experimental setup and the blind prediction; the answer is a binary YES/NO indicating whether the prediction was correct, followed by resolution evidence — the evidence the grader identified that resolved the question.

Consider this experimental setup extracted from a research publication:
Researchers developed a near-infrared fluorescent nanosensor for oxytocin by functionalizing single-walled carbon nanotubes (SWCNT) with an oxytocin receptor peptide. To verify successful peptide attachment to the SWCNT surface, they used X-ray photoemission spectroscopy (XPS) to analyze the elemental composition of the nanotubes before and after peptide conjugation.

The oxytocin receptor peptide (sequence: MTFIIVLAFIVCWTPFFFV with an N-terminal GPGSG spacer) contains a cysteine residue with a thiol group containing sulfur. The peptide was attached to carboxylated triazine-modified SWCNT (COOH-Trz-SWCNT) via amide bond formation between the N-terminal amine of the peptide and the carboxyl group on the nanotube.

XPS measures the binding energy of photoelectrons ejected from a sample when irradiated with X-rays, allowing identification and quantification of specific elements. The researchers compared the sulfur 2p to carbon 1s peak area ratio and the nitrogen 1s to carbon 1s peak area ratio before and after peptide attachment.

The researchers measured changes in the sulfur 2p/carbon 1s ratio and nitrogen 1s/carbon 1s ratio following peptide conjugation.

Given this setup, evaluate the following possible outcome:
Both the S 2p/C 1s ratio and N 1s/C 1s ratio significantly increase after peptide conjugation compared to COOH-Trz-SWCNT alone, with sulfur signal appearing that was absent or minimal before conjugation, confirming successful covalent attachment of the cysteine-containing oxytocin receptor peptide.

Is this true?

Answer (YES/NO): NO